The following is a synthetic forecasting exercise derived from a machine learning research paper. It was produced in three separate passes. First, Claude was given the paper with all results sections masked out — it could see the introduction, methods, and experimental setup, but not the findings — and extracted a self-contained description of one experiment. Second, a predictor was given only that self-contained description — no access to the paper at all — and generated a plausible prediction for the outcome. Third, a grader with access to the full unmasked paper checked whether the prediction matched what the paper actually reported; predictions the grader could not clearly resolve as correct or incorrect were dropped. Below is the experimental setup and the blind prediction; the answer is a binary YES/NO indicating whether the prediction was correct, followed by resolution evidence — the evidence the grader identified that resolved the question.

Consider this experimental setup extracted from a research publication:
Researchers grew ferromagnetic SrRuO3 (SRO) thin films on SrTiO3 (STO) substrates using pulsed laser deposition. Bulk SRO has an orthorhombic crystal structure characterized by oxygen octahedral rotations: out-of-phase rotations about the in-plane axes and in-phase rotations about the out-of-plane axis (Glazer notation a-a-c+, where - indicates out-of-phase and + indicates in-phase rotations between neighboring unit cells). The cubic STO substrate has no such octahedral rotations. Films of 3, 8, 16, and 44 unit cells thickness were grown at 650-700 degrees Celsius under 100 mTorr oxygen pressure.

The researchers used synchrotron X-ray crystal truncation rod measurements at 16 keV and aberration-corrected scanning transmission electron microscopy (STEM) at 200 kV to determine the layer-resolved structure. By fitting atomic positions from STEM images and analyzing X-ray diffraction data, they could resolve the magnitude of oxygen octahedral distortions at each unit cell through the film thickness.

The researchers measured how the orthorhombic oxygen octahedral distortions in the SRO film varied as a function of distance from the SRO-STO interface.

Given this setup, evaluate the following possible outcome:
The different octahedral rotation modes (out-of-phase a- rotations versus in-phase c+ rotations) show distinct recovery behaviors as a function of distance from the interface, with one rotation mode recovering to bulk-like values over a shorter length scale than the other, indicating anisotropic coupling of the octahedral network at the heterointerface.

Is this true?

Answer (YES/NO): YES